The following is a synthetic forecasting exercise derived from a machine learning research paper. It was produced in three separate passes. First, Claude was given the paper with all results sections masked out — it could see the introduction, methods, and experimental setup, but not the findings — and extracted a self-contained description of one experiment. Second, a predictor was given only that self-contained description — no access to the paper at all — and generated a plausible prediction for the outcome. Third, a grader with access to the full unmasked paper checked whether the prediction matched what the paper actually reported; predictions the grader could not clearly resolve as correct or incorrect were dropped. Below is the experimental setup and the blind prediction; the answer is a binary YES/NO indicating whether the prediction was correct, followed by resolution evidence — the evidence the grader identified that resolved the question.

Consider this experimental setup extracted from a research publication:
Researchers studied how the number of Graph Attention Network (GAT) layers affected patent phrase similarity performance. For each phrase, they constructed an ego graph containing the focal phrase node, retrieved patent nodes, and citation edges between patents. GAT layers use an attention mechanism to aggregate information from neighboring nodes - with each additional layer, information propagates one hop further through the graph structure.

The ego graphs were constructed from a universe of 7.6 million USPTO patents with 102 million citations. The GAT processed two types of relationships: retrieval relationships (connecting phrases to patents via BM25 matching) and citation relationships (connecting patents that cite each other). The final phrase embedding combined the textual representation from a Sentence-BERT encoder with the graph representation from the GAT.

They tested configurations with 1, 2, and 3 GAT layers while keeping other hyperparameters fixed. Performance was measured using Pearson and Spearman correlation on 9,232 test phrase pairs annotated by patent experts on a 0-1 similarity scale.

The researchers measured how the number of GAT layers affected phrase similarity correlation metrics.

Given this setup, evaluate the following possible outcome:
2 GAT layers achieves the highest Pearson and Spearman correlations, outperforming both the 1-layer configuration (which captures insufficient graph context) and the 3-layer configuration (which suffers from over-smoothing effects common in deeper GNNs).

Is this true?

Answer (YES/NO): YES